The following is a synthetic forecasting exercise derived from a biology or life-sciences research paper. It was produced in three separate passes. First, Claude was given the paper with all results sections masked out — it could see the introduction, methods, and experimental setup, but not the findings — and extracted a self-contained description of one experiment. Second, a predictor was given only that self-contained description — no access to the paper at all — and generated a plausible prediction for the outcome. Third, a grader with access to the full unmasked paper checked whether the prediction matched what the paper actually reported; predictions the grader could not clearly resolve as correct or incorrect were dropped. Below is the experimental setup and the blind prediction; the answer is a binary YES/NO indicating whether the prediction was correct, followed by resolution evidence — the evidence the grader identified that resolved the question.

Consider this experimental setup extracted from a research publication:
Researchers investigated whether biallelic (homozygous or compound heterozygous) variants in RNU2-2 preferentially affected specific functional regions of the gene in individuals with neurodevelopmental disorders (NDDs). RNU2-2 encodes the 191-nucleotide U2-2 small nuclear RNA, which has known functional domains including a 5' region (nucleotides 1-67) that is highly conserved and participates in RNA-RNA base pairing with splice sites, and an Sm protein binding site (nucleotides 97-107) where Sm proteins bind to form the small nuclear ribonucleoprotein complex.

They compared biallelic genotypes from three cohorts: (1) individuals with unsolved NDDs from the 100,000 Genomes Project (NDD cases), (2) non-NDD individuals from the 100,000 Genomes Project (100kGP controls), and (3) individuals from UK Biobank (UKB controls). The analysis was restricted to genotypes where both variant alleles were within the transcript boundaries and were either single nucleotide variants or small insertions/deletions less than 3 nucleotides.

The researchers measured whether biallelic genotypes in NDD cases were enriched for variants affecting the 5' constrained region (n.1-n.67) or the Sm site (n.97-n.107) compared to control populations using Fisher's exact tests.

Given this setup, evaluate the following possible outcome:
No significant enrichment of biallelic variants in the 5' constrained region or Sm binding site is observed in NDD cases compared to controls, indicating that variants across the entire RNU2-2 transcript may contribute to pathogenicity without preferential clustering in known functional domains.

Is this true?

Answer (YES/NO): NO